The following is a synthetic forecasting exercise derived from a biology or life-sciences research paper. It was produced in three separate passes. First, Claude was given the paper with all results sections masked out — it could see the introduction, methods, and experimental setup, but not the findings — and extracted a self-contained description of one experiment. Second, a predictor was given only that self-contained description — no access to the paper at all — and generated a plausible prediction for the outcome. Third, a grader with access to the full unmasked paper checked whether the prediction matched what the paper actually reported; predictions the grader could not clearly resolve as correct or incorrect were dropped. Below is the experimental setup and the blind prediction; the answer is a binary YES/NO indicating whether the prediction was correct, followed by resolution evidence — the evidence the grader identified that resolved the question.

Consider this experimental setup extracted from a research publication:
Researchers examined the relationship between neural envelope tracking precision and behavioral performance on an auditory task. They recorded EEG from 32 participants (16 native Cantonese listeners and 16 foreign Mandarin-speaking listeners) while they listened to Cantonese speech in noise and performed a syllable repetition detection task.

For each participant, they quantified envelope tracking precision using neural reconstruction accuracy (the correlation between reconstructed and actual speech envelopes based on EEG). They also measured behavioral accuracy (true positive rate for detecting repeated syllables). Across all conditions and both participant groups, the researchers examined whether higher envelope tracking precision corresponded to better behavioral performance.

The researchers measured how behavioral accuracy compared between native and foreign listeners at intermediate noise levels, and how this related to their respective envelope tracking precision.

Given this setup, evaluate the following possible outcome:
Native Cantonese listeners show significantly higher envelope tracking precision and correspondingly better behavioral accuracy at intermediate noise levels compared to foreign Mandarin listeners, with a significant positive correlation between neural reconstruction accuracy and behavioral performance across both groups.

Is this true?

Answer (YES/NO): NO